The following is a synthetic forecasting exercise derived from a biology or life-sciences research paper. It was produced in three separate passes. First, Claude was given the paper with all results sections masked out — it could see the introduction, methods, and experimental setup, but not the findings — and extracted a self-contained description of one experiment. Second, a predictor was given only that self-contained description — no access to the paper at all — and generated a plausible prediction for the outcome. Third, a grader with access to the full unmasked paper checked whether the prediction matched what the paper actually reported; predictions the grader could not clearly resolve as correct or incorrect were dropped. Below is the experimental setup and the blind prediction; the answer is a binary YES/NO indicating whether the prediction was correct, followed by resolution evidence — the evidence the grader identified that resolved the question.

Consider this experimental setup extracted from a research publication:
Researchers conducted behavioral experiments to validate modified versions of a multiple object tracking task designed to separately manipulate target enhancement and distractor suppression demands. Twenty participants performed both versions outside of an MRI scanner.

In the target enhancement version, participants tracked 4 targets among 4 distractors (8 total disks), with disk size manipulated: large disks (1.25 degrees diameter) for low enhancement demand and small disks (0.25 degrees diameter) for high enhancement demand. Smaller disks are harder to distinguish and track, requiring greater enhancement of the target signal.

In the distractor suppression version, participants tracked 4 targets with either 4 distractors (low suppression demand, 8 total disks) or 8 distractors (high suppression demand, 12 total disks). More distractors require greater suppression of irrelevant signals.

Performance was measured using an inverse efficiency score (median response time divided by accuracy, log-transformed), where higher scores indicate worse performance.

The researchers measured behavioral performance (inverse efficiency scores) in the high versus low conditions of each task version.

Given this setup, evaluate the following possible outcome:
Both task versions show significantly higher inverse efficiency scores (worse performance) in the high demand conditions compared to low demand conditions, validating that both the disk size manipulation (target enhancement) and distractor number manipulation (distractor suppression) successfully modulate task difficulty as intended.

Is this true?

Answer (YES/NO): YES